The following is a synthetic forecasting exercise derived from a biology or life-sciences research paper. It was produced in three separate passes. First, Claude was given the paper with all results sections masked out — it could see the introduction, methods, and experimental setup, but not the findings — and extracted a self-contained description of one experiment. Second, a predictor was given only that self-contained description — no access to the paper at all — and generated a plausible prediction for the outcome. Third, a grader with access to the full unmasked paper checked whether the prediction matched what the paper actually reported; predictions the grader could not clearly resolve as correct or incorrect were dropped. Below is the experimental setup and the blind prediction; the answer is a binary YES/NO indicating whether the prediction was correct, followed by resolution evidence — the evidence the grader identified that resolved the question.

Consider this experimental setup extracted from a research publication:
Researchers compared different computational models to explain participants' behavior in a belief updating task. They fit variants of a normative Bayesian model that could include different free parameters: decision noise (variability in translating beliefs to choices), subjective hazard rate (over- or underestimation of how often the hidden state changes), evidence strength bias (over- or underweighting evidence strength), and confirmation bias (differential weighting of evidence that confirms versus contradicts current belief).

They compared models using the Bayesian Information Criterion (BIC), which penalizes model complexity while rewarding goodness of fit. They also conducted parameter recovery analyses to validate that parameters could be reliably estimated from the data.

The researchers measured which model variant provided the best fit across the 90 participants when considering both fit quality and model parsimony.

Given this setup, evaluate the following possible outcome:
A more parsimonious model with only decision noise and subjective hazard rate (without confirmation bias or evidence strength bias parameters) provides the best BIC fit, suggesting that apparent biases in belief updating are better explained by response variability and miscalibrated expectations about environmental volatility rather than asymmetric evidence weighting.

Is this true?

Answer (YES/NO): YES